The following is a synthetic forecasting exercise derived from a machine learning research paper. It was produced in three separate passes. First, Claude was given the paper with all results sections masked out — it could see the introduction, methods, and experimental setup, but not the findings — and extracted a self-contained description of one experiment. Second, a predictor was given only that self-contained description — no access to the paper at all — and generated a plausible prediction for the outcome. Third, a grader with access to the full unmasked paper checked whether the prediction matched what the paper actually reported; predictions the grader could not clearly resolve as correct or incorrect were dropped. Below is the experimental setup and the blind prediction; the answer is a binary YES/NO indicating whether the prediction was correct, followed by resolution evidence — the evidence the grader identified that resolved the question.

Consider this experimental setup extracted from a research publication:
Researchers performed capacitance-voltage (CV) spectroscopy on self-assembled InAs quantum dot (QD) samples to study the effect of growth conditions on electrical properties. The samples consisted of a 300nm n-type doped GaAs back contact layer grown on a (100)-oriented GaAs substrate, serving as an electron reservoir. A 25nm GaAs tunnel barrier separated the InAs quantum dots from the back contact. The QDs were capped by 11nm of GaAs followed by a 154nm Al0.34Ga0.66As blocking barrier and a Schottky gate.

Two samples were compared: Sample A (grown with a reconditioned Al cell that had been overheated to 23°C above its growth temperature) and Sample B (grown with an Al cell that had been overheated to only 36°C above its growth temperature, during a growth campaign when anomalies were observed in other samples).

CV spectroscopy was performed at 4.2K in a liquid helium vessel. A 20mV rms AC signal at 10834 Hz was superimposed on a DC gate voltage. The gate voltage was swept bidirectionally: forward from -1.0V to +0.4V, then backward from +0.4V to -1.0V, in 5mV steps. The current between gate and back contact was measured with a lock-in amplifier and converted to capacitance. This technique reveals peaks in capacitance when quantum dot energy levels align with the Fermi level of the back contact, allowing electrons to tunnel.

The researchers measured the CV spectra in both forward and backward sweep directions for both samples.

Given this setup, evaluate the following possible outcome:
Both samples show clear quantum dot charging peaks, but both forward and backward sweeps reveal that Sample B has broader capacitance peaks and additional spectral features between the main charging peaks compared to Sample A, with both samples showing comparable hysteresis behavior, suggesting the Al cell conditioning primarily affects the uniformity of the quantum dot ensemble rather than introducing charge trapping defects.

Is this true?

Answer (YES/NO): NO